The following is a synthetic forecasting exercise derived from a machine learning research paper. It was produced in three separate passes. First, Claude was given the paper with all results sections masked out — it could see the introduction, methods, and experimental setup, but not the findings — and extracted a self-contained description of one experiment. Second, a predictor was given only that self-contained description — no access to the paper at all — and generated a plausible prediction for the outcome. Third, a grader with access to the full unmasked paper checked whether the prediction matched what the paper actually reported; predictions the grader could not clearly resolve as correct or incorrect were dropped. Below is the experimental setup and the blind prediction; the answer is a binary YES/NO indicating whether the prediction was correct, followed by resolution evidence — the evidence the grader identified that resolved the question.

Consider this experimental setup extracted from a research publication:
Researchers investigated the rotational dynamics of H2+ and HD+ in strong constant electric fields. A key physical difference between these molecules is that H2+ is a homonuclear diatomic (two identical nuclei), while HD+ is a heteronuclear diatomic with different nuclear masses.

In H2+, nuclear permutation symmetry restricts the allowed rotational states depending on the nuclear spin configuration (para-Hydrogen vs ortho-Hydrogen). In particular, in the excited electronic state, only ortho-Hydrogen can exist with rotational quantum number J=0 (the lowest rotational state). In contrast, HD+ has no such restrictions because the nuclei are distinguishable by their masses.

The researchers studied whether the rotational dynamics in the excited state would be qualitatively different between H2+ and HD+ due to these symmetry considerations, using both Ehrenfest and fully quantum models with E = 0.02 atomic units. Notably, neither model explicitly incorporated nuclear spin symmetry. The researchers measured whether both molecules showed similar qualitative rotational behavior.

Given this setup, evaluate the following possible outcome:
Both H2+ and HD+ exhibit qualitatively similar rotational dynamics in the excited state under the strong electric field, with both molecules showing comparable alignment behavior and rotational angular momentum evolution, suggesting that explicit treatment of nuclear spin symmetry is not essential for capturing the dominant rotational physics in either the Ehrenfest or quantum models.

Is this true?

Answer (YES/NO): YES